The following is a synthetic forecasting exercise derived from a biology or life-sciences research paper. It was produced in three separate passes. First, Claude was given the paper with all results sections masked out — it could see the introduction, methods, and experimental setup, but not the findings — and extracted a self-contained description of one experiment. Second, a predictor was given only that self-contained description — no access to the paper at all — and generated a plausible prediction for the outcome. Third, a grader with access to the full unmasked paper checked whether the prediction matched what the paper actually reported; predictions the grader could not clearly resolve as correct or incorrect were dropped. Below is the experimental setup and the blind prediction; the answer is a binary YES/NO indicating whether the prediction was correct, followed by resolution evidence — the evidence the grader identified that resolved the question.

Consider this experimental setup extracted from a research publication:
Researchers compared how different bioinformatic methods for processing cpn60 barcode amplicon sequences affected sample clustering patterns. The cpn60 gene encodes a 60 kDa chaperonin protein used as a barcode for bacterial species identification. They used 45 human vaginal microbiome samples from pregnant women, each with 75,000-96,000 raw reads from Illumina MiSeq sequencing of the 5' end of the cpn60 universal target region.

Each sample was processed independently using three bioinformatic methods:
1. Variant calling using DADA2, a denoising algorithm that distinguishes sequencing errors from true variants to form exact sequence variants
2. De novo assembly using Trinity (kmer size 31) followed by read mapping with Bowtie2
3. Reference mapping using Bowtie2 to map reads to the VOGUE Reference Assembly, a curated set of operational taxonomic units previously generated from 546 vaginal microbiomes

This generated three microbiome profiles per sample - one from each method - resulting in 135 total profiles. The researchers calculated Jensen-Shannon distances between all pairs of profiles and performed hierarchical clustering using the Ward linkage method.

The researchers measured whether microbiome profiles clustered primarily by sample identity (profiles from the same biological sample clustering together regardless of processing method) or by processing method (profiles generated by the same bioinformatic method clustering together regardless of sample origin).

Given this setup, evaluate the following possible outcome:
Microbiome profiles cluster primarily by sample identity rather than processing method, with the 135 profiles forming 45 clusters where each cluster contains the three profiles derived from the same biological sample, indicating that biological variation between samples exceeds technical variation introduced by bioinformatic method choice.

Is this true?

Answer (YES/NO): NO